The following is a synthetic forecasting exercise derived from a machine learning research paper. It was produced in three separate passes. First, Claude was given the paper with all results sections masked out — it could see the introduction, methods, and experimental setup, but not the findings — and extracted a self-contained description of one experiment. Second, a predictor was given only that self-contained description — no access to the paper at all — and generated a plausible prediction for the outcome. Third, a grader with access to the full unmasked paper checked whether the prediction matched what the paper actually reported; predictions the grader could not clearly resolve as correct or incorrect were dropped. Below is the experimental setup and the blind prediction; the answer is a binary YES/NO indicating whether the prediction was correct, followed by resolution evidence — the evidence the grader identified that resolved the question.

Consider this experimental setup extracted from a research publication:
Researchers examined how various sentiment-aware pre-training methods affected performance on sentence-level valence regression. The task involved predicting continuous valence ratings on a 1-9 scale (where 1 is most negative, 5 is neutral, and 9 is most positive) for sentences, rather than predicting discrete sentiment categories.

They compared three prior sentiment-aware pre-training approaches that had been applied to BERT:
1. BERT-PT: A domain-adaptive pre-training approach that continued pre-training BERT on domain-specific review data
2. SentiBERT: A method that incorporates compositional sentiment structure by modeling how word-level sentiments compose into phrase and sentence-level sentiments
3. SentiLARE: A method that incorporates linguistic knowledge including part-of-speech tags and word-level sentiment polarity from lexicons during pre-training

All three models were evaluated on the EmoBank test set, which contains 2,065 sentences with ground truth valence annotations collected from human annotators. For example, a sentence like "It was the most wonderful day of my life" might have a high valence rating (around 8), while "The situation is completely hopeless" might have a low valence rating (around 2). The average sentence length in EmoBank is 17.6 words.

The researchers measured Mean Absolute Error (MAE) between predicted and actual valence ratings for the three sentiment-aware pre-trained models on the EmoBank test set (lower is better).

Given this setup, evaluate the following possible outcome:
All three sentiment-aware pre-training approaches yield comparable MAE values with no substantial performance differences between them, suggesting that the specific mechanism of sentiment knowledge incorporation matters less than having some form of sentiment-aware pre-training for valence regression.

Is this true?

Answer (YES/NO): NO